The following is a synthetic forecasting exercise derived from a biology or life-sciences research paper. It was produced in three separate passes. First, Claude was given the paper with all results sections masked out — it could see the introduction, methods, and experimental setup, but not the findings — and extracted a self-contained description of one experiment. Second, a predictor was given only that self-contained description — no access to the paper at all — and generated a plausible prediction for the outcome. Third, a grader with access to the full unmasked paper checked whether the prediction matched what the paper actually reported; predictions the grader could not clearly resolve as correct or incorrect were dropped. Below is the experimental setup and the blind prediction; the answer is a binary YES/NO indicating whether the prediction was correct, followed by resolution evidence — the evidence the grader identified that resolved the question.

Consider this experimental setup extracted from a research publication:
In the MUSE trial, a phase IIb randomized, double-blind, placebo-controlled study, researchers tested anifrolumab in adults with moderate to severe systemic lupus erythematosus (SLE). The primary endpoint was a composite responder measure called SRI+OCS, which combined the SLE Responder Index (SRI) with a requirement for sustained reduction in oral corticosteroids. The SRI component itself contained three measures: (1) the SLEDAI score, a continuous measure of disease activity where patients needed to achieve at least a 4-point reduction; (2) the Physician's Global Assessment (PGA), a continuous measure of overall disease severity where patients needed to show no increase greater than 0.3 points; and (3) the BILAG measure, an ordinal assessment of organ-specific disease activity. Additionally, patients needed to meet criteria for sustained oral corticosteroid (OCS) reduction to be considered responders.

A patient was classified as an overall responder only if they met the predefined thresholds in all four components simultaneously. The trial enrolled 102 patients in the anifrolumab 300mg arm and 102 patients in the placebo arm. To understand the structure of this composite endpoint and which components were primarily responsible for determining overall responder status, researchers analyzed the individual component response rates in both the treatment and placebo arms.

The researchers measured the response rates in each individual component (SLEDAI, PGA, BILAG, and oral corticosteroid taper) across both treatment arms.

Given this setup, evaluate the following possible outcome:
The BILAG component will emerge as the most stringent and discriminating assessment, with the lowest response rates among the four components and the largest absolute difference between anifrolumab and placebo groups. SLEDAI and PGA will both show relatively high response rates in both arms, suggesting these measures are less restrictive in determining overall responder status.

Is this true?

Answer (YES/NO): NO